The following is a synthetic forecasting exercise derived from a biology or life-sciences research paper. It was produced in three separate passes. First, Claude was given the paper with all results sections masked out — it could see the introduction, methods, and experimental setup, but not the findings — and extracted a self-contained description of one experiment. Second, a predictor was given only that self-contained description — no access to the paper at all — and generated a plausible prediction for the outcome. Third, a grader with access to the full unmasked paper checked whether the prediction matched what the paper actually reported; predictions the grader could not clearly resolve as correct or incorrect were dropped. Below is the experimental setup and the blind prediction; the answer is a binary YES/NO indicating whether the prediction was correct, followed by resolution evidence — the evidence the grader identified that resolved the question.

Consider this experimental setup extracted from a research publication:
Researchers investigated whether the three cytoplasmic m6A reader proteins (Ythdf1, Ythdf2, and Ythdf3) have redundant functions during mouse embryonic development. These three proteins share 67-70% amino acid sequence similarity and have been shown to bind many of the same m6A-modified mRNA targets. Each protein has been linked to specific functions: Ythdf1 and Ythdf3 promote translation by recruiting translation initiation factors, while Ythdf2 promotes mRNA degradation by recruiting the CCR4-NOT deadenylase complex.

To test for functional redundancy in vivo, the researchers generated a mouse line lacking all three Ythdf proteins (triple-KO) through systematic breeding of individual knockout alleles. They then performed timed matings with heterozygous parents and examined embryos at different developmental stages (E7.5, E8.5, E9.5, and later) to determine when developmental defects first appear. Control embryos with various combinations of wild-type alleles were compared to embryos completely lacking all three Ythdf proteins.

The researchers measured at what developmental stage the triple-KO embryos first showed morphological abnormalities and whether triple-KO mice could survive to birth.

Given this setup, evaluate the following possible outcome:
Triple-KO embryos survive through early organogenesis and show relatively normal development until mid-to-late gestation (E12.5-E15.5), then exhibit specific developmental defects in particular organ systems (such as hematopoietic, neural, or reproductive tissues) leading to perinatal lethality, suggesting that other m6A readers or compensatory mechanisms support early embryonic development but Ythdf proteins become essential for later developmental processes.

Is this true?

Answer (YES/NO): NO